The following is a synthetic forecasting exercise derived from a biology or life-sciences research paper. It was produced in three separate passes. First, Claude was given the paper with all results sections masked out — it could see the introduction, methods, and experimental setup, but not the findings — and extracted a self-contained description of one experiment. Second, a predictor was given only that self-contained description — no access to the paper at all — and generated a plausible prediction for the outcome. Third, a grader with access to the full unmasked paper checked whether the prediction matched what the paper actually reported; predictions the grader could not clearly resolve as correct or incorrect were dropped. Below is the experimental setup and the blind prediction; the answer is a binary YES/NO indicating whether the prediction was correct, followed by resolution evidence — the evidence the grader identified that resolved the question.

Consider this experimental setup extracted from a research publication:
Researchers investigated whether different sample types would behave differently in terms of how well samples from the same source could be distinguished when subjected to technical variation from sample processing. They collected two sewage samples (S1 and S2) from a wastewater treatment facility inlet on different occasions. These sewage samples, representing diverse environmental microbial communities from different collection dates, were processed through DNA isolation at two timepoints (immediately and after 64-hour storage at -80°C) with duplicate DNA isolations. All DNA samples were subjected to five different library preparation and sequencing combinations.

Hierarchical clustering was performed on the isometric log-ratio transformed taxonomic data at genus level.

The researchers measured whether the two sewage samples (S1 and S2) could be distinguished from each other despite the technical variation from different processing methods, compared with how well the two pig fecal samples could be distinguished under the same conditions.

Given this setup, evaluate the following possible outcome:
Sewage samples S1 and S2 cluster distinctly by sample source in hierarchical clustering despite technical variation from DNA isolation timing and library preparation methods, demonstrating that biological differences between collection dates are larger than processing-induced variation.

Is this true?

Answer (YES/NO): YES